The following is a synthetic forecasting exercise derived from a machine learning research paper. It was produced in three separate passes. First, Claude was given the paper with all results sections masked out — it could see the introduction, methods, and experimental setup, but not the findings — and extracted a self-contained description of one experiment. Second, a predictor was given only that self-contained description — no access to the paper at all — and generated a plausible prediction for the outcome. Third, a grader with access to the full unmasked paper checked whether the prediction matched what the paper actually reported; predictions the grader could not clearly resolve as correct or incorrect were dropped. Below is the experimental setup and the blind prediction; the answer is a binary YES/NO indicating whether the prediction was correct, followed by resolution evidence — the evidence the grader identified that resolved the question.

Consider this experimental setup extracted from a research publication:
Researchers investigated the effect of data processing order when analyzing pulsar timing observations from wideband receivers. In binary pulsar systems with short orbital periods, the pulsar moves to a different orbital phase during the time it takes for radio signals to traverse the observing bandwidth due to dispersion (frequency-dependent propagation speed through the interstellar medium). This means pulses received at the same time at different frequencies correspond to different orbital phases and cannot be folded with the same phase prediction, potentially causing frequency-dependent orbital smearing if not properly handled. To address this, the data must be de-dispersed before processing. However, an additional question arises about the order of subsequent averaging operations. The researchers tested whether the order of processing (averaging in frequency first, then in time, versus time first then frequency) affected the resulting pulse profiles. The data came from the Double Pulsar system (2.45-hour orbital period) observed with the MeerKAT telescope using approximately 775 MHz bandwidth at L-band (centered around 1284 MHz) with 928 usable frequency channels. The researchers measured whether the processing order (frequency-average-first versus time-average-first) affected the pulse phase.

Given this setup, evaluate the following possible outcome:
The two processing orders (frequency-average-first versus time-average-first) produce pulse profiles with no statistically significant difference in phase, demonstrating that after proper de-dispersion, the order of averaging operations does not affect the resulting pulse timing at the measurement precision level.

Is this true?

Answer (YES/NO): NO